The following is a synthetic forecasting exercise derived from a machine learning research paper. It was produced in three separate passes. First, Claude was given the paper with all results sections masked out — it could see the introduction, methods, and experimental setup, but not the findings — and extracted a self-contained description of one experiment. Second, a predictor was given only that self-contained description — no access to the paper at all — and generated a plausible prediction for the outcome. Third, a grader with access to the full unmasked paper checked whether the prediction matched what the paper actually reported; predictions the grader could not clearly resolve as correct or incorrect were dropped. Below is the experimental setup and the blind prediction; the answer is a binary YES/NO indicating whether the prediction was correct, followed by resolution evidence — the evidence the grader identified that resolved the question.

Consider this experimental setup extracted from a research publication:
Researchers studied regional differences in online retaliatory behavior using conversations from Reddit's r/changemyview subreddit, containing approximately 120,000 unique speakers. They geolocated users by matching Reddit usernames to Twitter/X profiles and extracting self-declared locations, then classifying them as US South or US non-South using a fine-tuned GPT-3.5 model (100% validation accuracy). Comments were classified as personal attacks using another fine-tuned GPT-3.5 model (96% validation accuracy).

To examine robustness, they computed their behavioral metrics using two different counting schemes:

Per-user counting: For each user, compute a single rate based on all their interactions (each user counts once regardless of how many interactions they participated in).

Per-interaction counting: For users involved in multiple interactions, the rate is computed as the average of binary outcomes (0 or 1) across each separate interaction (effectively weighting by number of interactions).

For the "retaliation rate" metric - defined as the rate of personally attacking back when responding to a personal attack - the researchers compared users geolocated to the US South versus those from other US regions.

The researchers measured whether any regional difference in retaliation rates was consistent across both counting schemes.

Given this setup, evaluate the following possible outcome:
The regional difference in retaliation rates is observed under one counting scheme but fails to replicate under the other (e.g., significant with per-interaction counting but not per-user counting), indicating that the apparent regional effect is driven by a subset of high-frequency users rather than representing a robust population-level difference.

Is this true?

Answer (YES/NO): NO